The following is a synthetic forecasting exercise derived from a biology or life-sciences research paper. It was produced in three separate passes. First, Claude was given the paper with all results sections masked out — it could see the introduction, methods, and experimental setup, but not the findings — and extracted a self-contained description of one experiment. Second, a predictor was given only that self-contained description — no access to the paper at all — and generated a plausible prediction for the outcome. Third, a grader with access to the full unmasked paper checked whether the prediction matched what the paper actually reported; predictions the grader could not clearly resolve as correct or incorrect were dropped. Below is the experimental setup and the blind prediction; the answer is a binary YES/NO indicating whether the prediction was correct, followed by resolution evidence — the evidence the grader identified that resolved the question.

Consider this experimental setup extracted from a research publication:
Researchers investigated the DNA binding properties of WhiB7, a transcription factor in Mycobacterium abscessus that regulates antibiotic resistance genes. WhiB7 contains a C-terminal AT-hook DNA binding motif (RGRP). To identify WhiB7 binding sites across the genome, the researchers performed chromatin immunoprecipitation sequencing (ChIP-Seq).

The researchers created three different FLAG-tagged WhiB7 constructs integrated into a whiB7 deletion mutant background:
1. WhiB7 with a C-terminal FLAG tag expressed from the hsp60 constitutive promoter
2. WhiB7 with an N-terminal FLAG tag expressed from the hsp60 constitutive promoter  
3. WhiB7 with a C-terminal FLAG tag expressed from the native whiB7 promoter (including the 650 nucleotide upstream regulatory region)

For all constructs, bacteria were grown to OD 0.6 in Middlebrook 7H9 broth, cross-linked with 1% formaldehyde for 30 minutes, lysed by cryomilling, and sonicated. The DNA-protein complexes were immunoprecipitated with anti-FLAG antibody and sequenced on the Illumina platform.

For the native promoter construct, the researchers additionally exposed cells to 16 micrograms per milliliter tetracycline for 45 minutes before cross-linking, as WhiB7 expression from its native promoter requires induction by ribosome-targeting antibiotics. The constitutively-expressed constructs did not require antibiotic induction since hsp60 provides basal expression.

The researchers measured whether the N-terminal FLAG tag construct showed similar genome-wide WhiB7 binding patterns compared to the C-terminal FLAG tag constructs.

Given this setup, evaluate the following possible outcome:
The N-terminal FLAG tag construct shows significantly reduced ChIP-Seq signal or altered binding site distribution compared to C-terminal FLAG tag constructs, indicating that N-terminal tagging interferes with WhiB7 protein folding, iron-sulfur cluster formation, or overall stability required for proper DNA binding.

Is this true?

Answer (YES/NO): NO